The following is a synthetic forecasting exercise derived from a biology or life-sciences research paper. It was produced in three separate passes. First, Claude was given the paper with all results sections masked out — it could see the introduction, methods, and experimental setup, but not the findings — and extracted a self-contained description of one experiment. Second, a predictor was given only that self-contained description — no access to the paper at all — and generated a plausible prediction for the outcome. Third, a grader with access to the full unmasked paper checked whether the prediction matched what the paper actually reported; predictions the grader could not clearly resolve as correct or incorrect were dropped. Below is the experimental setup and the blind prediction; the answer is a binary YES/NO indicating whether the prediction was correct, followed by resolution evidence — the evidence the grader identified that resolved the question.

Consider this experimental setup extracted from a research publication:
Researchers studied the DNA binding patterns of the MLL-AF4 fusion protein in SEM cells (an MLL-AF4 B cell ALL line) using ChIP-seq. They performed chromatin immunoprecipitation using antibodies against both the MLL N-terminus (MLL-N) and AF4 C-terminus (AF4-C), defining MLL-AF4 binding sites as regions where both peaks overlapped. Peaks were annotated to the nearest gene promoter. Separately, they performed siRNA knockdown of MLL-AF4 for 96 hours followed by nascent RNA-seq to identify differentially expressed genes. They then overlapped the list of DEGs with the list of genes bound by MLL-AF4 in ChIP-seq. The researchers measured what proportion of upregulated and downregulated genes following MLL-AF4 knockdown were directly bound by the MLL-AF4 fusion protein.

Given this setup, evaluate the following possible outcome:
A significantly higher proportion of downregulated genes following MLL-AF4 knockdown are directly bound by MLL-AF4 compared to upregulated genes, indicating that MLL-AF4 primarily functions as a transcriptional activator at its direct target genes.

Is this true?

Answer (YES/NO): YES